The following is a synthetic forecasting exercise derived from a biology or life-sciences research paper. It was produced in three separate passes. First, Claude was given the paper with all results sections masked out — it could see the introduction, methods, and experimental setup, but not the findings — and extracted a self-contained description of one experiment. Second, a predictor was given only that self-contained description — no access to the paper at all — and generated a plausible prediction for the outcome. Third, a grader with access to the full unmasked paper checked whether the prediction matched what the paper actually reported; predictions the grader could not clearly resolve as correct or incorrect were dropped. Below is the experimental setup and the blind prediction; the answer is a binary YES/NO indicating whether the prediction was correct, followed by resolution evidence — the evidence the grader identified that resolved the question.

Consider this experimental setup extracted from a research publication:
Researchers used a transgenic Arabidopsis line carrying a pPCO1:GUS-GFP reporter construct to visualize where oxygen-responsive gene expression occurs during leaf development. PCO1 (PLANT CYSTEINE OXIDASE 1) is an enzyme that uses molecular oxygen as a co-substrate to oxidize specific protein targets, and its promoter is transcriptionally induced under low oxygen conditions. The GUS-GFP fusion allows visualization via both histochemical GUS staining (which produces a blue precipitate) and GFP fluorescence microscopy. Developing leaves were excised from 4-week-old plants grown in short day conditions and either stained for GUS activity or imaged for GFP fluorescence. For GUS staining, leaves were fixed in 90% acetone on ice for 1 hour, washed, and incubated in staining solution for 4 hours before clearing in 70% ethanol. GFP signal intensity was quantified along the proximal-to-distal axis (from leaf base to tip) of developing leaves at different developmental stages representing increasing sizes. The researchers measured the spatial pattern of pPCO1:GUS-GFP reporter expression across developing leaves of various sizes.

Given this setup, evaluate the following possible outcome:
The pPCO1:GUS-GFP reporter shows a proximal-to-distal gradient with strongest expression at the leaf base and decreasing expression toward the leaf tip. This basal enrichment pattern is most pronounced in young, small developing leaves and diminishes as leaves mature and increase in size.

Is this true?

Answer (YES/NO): NO